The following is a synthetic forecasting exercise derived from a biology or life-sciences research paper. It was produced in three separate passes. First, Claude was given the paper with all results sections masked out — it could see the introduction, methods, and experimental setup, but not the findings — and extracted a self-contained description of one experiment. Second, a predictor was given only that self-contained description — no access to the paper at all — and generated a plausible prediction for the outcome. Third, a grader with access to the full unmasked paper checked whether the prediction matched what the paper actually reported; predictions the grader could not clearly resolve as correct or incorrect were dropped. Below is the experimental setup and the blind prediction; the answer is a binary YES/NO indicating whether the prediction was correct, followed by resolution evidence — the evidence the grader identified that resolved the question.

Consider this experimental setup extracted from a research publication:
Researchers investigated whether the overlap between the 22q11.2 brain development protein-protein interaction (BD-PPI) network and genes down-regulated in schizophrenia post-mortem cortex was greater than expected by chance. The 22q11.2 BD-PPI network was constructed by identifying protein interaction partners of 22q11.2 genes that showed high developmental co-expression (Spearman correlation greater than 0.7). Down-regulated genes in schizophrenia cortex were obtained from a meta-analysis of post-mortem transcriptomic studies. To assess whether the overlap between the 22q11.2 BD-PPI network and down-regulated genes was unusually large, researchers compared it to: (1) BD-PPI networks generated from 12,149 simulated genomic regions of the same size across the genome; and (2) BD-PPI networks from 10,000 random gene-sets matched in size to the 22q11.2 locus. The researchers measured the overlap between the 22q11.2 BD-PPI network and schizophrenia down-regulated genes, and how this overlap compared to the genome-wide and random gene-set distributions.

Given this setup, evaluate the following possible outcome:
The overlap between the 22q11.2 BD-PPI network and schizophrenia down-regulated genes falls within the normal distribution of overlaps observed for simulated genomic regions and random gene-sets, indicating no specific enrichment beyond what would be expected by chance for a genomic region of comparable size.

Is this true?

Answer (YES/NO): NO